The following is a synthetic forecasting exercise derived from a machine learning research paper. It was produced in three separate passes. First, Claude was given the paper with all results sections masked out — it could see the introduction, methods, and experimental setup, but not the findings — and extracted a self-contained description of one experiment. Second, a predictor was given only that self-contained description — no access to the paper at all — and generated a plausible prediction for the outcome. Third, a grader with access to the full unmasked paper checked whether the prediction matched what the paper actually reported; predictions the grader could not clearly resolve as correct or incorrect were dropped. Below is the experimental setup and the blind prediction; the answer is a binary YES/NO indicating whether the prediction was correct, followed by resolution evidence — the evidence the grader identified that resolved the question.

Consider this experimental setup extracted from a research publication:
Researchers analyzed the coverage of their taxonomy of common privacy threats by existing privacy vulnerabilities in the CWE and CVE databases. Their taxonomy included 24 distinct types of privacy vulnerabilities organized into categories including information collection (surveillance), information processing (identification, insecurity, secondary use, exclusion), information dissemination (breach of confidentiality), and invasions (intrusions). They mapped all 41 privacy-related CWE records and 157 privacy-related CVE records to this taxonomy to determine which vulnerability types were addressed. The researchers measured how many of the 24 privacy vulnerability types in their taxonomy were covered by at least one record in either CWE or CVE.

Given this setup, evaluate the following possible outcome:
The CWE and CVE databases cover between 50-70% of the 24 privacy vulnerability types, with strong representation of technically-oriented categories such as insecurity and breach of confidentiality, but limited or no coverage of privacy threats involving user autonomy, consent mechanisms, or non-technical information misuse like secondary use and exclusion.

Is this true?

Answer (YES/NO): YES